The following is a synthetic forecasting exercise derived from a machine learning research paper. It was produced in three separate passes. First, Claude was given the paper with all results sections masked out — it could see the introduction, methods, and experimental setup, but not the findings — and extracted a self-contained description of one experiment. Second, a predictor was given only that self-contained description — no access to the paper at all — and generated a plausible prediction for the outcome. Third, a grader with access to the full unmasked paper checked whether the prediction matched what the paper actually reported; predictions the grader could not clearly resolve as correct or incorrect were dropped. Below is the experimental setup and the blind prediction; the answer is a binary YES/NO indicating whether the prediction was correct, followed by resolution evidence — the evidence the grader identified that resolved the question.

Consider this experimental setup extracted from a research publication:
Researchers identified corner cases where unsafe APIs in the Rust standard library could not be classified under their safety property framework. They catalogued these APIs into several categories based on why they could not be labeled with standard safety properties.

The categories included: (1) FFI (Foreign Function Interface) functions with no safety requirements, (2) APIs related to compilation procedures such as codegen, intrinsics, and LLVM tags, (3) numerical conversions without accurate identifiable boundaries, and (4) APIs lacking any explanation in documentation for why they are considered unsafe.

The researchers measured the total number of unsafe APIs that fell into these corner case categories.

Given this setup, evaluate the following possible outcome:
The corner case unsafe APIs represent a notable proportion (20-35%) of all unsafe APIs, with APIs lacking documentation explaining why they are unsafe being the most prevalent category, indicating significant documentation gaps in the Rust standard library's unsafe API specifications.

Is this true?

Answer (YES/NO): NO